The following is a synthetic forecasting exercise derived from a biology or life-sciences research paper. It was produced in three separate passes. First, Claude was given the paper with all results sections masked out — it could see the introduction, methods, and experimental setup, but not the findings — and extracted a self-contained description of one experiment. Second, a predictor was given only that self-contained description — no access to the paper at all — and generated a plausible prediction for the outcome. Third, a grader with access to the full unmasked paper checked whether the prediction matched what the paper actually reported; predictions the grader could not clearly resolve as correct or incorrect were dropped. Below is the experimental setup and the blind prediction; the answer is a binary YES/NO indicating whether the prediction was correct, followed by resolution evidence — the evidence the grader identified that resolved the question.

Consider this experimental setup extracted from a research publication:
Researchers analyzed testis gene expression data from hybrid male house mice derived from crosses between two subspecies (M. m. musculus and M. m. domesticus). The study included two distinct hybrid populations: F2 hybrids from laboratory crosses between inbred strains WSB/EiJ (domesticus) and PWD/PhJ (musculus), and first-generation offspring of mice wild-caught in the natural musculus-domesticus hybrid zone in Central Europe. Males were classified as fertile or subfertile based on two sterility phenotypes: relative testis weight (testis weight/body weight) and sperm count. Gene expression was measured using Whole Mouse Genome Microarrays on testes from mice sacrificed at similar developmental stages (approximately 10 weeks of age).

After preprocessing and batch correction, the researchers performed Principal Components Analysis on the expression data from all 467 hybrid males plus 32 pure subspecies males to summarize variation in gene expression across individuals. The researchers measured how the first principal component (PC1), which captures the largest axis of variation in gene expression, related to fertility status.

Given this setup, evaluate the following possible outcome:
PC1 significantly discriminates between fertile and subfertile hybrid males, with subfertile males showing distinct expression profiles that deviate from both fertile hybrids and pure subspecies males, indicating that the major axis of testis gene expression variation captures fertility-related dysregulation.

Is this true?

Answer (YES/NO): YES